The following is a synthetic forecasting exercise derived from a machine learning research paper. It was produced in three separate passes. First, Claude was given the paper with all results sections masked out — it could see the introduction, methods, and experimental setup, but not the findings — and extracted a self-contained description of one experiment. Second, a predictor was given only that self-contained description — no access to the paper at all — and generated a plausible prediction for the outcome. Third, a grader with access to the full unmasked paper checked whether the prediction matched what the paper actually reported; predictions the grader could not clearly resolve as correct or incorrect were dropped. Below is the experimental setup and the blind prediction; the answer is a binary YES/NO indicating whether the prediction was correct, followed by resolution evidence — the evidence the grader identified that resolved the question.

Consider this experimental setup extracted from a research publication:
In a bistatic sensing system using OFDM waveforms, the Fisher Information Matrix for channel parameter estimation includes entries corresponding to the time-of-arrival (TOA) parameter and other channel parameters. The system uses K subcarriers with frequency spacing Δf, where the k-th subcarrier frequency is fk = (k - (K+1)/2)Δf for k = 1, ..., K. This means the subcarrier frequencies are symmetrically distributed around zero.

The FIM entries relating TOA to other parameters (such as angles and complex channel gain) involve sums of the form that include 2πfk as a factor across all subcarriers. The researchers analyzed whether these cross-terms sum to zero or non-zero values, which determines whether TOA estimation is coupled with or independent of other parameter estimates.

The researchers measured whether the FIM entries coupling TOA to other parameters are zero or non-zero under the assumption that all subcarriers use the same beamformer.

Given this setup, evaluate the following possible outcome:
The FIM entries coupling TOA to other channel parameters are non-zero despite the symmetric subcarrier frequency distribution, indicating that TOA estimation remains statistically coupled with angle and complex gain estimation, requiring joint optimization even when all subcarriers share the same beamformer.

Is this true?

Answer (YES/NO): NO